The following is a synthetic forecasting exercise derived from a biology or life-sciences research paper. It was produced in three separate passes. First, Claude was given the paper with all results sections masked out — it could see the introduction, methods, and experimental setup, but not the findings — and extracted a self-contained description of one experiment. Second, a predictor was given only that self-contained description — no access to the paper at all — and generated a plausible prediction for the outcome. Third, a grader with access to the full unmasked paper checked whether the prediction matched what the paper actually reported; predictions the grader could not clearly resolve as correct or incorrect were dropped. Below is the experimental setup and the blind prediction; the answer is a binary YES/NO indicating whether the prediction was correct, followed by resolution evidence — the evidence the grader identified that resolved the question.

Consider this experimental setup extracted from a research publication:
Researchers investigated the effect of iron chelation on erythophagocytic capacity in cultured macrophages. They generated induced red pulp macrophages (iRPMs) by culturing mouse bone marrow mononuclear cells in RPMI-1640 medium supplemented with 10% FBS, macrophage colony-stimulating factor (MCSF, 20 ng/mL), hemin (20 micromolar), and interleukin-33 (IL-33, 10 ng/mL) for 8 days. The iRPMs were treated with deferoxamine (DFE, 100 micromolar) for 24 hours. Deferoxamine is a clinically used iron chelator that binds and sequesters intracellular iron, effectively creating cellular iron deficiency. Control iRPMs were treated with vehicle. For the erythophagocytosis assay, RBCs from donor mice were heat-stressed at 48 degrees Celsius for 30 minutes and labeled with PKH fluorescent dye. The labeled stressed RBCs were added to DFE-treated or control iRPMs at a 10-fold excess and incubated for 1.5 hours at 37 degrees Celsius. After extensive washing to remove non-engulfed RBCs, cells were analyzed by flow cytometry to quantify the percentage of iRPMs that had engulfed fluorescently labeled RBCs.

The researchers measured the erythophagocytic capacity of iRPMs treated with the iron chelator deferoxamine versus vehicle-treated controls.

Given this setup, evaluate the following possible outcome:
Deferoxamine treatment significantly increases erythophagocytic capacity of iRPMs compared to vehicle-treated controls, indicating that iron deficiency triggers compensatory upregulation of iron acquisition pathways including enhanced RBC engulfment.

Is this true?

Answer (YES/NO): NO